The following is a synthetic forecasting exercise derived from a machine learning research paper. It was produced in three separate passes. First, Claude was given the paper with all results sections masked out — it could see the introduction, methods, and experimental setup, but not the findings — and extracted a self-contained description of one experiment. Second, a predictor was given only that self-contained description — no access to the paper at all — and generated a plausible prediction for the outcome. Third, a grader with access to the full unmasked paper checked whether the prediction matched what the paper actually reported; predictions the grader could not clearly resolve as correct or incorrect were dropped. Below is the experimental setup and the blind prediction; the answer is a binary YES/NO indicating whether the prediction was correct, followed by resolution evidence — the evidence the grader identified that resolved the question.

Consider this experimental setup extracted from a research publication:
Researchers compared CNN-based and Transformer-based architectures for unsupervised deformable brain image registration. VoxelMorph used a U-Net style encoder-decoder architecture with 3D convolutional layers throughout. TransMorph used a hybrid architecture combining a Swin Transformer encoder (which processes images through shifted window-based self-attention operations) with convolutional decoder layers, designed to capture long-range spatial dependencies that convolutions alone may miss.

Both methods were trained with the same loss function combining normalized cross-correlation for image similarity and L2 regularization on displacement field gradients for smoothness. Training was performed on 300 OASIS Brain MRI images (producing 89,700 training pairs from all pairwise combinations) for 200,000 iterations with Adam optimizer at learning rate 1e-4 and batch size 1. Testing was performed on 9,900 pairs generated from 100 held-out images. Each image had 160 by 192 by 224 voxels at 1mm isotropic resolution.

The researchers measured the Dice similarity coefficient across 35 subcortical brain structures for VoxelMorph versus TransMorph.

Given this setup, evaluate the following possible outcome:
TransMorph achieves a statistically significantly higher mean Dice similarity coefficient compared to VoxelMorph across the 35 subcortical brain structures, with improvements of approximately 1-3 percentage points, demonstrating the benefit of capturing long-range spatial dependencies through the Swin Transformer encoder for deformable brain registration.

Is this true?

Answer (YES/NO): YES